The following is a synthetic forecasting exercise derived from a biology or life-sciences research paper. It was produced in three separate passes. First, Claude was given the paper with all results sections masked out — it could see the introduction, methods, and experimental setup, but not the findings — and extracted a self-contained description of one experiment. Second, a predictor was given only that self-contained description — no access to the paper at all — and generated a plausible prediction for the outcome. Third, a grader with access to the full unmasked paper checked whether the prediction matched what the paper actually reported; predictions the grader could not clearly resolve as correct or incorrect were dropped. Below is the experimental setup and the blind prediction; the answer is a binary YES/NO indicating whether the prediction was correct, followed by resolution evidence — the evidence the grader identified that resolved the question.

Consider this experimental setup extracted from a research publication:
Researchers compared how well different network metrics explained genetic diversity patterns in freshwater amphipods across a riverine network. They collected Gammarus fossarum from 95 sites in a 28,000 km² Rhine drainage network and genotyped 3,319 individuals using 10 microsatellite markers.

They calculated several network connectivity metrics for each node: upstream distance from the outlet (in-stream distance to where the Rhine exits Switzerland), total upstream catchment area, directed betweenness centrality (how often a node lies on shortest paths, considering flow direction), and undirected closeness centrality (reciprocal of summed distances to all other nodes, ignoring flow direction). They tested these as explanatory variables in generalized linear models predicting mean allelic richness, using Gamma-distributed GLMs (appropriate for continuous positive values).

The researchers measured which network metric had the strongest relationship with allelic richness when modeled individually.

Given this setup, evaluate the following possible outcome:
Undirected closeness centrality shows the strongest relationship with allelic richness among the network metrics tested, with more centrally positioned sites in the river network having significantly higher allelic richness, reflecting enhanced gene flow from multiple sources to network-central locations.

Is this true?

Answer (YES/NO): NO